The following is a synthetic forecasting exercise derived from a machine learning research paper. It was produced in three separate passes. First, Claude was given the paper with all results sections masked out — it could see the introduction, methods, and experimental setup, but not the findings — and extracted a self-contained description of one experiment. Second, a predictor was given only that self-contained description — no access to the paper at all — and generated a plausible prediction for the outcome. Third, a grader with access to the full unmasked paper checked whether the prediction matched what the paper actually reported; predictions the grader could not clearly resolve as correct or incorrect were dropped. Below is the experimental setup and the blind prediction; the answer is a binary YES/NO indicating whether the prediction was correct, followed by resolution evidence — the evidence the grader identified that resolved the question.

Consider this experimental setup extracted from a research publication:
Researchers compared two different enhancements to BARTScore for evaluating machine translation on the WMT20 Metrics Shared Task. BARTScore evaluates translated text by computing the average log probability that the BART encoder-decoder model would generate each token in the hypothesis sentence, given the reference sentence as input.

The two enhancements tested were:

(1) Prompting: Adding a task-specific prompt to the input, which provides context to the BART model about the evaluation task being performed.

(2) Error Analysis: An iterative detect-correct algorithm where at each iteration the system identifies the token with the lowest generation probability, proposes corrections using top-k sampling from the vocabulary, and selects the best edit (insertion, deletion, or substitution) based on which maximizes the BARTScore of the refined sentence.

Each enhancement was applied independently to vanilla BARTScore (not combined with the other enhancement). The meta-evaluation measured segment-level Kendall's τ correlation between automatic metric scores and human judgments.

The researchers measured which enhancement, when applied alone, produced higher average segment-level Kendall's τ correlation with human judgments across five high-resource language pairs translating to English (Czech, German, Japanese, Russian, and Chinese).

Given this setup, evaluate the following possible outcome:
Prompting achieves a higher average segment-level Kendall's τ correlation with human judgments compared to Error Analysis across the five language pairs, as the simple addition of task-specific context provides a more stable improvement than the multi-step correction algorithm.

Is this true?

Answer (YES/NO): YES